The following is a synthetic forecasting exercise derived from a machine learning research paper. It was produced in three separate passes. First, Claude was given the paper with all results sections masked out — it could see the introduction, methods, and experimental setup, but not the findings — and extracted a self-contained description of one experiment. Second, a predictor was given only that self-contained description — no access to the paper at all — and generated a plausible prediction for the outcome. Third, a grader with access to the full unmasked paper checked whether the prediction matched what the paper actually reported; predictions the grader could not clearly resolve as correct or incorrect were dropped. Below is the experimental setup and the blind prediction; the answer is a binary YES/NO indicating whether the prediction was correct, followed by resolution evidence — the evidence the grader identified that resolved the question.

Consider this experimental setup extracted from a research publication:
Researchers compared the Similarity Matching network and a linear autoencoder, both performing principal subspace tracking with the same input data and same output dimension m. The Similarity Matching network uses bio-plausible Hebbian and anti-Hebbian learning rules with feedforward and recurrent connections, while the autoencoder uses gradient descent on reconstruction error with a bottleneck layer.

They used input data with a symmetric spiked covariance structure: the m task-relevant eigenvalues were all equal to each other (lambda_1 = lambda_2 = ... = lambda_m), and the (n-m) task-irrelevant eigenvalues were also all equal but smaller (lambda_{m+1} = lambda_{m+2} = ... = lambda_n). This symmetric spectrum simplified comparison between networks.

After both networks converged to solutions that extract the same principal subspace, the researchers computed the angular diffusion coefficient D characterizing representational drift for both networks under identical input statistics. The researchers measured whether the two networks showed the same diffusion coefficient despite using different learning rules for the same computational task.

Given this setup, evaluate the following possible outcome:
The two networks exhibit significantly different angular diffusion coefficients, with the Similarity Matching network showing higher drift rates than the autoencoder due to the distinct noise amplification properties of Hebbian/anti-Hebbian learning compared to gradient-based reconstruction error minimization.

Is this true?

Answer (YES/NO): YES